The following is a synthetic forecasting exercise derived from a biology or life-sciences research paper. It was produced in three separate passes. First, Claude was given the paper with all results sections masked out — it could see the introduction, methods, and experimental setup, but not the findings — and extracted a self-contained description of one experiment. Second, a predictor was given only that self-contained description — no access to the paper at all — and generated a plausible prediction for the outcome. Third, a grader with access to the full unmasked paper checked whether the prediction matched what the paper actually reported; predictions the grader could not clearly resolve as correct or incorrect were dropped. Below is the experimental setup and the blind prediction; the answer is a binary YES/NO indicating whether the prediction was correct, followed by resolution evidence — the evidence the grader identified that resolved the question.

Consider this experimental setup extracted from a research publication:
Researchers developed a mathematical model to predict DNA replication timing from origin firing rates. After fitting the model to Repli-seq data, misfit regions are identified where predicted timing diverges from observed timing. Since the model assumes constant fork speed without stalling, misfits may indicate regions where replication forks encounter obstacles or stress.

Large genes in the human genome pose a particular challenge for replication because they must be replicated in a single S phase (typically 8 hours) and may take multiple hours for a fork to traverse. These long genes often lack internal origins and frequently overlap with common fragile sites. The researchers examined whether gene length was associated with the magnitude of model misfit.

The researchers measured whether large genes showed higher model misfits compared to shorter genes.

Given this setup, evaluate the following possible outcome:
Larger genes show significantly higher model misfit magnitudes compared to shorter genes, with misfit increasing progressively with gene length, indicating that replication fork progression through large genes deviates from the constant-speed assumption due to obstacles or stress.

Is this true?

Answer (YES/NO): YES